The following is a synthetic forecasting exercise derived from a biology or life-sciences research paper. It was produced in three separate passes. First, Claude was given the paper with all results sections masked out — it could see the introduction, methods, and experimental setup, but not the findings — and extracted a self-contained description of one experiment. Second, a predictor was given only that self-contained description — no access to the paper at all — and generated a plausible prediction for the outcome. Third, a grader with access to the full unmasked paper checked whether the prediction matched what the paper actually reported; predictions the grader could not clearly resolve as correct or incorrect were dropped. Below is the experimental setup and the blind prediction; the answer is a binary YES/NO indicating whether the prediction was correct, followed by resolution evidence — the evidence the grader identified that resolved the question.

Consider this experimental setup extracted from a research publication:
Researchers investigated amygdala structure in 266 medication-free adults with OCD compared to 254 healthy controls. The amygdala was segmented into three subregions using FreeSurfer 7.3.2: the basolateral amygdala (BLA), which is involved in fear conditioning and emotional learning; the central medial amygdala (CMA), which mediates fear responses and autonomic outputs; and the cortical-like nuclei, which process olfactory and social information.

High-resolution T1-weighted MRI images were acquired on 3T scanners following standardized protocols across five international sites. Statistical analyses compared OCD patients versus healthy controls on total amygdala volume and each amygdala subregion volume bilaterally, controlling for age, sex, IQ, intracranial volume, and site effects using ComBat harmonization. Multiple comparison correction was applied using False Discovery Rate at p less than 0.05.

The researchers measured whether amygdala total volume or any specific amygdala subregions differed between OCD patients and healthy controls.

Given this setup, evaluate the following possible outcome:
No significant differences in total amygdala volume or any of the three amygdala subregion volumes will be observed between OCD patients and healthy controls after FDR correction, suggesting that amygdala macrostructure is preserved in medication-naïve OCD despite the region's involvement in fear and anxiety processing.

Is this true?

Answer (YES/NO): YES